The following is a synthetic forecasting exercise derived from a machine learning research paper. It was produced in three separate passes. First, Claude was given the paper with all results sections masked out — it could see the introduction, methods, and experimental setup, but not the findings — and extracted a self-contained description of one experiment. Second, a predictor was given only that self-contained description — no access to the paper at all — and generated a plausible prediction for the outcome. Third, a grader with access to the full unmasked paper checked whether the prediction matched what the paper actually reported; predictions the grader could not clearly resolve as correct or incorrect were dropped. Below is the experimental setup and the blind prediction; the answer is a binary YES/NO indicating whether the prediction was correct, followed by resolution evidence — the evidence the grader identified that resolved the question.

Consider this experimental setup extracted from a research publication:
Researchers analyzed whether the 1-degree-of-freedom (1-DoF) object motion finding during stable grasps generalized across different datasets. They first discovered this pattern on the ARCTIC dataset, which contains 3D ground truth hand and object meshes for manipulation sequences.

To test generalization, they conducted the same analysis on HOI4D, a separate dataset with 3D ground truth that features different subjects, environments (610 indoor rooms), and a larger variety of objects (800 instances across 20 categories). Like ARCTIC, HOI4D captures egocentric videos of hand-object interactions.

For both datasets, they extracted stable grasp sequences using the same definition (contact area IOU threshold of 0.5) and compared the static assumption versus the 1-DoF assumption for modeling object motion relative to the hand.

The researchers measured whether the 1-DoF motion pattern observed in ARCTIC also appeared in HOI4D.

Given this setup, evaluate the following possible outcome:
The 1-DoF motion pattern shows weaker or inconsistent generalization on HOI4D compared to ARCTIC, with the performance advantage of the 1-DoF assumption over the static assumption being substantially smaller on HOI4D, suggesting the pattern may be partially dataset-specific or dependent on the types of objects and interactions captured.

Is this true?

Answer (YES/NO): NO